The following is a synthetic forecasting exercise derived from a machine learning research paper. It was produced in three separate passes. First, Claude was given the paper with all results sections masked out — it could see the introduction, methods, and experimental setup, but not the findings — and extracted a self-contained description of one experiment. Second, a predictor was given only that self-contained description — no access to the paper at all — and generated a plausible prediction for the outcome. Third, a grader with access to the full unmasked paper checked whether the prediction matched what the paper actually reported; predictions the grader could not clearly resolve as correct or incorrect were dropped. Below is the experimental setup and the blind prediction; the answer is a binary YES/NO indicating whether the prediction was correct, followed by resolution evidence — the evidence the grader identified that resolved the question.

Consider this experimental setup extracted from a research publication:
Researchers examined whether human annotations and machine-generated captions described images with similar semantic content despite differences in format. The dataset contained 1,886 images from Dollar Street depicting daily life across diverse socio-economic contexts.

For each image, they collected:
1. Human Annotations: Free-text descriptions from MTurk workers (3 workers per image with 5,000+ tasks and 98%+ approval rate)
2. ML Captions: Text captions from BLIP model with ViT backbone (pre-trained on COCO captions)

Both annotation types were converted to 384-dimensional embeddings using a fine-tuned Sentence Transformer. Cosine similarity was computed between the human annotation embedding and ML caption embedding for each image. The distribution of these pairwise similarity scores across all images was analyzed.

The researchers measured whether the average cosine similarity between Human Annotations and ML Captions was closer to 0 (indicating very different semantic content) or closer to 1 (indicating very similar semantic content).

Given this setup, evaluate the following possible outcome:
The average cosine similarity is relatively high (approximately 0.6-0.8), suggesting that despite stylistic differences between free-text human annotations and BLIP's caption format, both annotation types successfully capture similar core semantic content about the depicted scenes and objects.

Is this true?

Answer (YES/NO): YES